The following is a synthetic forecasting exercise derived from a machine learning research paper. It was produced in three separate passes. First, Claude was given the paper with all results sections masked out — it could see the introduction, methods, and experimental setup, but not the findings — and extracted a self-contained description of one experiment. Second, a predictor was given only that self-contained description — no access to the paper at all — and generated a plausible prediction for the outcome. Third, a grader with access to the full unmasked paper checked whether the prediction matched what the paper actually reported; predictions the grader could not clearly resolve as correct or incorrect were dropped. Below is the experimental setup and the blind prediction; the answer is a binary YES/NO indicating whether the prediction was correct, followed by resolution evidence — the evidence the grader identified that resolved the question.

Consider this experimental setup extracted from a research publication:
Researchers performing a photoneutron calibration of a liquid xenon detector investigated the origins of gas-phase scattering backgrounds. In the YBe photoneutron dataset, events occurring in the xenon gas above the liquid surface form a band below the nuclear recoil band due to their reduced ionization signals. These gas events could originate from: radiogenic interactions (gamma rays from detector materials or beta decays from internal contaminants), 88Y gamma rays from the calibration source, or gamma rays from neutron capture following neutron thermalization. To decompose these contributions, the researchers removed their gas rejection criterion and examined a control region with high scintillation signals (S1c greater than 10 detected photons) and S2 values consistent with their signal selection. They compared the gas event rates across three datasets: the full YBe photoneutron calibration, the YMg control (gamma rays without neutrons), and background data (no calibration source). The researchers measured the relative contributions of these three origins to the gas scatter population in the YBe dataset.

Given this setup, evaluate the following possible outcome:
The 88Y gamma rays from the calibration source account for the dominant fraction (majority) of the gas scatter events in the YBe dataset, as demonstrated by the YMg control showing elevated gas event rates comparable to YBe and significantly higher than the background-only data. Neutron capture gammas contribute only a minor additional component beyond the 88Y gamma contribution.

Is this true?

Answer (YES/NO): NO